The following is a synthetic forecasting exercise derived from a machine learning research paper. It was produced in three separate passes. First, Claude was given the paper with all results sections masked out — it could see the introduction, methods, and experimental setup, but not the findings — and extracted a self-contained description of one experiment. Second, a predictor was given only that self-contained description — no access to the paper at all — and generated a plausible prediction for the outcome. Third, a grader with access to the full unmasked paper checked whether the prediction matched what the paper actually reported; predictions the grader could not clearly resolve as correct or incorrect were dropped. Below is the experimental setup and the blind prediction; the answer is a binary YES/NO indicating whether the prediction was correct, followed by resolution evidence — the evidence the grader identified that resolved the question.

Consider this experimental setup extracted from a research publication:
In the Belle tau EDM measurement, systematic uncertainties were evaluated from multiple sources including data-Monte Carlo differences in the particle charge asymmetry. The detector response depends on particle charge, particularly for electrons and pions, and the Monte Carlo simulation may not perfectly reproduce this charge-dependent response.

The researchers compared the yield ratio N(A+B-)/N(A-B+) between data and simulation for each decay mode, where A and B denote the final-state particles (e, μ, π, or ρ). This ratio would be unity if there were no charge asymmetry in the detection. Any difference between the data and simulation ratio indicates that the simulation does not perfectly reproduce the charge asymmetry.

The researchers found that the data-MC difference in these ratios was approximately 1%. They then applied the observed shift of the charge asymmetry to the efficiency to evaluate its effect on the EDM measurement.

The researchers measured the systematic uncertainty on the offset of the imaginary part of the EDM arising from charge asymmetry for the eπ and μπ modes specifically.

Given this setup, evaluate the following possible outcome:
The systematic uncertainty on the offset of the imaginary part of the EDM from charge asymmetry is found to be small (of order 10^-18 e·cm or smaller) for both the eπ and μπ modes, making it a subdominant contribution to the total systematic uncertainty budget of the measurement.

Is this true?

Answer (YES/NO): NO